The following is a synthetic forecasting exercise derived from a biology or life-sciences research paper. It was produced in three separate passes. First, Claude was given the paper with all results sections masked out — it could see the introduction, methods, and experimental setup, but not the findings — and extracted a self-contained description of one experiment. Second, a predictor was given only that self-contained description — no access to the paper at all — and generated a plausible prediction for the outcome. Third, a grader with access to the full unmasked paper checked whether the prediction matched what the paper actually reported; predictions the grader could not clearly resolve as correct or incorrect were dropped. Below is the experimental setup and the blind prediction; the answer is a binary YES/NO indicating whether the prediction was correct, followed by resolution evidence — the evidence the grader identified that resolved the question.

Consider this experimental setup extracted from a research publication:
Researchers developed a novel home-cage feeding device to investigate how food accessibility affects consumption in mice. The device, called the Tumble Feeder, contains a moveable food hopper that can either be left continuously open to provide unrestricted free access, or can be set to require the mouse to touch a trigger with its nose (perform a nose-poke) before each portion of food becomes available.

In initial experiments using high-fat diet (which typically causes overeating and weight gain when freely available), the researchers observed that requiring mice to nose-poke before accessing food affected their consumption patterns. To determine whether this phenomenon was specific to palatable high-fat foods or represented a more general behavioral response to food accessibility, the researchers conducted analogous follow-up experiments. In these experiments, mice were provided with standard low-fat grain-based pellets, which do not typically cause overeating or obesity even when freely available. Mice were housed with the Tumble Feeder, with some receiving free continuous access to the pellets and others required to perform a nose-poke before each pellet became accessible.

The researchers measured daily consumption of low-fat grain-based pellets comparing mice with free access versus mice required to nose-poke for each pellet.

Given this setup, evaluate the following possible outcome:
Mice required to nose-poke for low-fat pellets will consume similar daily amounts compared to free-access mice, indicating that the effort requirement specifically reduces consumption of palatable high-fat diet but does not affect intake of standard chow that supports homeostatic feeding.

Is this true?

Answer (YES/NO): NO